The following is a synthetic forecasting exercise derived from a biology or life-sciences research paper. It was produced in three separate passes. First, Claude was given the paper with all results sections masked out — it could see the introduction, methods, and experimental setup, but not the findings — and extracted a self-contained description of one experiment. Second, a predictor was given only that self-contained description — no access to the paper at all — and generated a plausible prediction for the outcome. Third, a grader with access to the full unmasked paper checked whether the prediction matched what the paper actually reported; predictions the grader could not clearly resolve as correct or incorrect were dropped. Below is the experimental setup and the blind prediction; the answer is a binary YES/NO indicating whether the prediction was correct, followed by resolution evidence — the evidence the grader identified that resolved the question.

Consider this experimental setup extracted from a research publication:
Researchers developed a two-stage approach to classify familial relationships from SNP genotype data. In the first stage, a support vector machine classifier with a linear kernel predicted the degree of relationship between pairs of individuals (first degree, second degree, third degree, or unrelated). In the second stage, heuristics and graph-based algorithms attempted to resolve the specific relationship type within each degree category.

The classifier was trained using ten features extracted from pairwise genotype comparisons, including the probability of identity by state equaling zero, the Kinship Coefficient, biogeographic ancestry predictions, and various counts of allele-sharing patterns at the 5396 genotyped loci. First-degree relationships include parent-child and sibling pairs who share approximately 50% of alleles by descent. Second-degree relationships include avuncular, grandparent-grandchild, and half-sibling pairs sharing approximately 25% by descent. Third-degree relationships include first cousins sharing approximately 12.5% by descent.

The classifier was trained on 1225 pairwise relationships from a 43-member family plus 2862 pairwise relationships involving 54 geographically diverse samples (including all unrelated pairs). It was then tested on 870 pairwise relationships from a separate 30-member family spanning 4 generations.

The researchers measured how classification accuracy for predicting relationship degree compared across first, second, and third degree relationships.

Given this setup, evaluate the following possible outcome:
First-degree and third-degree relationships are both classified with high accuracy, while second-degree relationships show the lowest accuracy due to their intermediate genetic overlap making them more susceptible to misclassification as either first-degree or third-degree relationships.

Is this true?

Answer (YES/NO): YES